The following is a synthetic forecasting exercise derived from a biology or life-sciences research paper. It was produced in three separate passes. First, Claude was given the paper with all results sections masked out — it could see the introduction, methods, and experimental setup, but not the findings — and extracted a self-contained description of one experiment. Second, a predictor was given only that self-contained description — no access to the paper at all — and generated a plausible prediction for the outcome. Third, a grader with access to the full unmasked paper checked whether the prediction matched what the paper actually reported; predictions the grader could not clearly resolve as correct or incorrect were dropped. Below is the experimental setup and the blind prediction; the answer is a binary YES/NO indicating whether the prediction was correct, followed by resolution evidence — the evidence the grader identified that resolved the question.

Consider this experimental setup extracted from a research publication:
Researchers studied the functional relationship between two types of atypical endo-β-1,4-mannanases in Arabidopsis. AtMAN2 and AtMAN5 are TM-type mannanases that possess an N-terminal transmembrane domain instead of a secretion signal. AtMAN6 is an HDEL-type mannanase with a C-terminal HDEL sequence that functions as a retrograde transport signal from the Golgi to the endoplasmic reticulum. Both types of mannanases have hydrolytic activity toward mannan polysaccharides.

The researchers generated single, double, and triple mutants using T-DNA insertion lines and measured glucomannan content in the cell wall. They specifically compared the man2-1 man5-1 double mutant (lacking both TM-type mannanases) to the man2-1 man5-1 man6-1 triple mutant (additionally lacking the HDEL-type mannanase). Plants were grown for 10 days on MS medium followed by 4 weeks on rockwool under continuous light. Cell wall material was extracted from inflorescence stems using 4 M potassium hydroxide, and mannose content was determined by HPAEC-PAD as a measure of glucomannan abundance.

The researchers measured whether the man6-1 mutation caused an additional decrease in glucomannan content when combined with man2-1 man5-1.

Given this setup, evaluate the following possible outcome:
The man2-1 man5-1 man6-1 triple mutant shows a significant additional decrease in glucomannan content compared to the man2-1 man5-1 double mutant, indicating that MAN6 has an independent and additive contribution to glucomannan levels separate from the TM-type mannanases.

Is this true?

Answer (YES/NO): NO